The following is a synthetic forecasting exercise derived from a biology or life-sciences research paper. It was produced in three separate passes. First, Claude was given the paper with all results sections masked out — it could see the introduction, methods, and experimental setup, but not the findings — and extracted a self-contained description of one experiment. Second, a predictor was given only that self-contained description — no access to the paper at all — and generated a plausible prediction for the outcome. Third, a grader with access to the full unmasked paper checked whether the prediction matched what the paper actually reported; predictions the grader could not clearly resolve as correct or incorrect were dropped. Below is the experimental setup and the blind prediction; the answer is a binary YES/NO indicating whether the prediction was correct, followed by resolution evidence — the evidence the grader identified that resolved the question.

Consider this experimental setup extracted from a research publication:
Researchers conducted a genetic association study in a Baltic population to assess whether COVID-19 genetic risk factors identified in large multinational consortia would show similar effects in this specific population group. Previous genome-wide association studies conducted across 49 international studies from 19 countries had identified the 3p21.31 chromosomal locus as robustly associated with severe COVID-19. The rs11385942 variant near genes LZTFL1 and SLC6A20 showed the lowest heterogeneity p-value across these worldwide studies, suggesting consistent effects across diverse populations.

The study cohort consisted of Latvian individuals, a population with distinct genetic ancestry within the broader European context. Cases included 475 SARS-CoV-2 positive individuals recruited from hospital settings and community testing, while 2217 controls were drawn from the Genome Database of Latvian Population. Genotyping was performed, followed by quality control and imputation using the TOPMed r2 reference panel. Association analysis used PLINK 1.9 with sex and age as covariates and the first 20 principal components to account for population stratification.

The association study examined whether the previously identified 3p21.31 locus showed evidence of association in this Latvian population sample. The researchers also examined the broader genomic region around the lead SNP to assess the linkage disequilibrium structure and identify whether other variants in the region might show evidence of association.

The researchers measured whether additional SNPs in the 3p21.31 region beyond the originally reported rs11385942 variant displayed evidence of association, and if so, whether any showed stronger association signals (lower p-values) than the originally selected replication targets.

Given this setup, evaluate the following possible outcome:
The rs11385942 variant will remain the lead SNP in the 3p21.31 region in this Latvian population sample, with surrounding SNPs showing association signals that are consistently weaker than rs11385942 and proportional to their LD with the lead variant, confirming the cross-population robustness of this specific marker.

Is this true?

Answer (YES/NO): NO